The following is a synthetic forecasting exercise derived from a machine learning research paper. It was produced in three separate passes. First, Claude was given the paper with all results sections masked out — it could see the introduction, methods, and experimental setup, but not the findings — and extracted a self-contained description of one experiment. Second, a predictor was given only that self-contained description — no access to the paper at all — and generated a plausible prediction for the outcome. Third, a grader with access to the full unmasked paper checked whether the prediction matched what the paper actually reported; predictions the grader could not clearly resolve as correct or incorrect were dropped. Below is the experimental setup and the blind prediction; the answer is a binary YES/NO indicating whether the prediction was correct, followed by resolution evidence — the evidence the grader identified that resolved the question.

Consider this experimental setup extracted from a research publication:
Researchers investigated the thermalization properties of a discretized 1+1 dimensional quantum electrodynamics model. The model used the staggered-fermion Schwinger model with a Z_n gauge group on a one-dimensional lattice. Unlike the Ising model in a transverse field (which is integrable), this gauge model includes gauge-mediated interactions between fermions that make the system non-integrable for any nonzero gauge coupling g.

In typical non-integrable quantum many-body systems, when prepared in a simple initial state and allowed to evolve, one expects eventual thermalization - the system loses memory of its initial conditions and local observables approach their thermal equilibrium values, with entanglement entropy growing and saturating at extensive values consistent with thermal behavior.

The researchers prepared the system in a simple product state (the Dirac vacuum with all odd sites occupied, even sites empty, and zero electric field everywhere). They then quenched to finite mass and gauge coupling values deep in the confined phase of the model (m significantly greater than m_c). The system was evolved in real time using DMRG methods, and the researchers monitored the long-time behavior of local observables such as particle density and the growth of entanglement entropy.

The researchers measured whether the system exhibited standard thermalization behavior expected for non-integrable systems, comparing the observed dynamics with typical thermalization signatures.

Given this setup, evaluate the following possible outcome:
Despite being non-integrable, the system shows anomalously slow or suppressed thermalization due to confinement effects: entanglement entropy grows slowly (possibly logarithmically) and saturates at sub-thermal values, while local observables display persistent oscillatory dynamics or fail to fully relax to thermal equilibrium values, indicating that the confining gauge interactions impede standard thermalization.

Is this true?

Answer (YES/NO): YES